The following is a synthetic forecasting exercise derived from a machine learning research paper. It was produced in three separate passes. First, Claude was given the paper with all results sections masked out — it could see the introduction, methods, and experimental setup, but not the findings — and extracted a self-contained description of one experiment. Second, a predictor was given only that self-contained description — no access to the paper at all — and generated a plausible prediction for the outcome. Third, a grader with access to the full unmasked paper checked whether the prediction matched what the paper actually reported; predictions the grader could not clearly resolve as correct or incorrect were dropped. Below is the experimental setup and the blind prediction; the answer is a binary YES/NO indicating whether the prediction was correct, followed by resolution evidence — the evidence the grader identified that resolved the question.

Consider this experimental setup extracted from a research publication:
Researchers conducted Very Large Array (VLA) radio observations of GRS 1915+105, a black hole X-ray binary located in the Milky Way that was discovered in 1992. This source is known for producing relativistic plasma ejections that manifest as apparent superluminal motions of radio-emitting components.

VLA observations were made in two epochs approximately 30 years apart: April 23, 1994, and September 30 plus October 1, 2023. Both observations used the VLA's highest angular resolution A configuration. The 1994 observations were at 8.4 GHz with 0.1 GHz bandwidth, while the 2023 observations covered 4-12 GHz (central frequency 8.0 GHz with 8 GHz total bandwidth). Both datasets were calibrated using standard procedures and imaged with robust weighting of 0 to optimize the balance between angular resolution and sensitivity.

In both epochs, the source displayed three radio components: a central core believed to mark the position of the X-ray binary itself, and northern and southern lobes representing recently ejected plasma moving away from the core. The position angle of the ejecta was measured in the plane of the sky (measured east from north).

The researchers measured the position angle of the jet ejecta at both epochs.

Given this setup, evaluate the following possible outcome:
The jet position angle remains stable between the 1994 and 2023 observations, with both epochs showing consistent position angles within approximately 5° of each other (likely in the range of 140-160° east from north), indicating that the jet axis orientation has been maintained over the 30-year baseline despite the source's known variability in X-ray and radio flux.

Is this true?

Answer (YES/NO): NO